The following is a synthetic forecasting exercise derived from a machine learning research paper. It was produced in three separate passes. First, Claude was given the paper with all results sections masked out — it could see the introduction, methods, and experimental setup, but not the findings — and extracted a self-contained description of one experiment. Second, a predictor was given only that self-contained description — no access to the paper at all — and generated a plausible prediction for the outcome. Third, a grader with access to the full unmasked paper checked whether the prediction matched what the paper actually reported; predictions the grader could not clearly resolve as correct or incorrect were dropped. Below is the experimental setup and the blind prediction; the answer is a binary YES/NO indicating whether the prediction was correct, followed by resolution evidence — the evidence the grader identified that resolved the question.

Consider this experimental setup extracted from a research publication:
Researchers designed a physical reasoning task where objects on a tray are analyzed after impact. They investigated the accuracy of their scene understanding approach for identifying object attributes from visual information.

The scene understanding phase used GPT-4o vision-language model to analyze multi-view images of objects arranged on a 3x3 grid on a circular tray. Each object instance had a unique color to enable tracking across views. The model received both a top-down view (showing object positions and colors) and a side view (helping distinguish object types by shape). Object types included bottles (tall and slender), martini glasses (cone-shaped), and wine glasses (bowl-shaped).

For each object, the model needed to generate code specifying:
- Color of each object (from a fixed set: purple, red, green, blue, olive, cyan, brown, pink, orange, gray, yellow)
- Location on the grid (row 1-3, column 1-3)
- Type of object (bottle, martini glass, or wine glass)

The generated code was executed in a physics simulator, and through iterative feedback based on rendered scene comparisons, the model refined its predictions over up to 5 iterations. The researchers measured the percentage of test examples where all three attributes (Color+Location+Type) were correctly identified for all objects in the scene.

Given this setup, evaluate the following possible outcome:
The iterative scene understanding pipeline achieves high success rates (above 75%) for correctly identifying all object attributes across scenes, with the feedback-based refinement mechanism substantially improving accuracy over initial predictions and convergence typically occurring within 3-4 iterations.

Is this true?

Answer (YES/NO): NO